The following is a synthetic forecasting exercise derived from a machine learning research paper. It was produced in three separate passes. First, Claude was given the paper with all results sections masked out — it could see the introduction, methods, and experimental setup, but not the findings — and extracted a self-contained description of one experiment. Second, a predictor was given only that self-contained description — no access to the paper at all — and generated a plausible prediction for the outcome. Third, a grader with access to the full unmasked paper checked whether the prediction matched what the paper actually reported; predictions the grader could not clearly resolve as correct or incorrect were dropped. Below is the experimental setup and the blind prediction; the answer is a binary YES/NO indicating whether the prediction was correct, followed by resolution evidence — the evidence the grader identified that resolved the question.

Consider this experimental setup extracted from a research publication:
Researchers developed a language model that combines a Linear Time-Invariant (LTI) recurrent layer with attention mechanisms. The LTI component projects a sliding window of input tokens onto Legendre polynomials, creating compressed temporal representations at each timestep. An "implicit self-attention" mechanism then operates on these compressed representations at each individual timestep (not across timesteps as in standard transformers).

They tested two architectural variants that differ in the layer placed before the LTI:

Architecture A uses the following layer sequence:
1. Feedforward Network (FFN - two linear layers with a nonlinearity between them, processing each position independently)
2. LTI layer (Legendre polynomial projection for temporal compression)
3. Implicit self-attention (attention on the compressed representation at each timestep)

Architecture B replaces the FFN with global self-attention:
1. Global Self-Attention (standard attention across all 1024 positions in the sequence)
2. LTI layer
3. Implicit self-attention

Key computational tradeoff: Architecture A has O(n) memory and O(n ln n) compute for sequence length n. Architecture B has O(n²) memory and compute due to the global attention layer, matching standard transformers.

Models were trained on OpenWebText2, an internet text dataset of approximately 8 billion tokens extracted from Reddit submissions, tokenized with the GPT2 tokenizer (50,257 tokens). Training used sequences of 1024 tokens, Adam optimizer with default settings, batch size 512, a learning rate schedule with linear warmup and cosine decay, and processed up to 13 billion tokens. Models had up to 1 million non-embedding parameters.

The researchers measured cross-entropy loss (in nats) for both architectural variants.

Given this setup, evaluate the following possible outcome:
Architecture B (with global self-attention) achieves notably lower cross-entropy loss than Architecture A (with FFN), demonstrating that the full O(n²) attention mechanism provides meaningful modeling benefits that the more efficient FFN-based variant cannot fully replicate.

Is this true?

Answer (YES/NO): YES